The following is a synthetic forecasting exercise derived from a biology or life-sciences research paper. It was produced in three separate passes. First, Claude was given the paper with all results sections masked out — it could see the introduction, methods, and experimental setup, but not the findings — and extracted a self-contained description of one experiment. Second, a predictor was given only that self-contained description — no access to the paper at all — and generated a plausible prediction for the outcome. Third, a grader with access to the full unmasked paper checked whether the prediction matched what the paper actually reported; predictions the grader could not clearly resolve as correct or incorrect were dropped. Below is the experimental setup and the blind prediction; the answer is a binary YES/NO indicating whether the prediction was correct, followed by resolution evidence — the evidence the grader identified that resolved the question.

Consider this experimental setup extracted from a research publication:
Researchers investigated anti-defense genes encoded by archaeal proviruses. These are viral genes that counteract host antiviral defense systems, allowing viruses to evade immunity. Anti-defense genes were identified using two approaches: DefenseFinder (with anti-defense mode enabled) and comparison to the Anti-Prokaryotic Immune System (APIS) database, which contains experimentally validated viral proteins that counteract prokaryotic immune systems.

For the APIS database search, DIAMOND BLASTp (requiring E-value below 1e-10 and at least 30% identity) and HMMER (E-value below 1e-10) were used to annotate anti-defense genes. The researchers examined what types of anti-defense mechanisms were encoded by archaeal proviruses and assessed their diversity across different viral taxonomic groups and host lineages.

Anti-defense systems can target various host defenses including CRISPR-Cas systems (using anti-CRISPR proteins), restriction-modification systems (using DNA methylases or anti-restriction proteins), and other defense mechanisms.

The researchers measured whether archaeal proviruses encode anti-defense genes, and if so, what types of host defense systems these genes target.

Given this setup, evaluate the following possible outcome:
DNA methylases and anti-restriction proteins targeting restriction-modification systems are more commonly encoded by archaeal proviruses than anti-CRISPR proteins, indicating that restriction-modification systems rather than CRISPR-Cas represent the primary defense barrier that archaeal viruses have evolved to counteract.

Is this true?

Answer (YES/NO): NO